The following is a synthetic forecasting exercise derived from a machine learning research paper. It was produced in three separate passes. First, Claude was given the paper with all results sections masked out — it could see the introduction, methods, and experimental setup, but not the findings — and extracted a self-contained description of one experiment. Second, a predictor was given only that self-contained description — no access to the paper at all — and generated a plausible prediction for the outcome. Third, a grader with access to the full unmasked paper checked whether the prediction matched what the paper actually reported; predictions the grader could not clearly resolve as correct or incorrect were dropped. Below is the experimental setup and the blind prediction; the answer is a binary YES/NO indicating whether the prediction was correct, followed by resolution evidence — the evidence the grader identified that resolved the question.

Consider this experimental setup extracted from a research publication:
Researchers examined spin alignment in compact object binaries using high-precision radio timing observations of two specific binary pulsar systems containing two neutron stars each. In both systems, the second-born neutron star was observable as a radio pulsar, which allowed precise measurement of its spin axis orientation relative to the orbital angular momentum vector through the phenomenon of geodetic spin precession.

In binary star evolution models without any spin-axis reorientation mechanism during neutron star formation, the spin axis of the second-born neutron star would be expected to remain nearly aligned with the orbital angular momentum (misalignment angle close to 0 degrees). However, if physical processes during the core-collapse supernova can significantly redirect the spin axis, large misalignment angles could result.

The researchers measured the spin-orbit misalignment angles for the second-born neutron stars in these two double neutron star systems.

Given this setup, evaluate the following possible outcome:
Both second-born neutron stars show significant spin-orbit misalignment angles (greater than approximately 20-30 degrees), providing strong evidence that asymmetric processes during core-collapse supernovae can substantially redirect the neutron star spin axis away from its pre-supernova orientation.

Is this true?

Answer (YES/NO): YES